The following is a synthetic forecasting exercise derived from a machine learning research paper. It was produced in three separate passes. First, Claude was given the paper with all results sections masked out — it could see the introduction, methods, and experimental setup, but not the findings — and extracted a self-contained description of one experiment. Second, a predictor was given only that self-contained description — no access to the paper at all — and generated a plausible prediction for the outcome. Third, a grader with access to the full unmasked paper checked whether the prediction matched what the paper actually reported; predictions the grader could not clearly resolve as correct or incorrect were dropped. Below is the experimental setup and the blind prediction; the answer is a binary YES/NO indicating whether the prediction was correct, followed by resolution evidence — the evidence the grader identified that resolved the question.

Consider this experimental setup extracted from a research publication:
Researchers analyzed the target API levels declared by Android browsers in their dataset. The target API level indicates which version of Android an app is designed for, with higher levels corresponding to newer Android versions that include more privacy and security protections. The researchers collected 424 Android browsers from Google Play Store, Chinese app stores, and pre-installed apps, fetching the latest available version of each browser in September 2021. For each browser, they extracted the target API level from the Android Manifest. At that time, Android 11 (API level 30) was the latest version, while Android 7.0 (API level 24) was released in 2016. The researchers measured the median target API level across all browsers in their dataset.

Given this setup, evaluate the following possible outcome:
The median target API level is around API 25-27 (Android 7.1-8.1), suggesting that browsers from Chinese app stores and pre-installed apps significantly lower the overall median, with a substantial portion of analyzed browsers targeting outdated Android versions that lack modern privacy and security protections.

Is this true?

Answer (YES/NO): NO